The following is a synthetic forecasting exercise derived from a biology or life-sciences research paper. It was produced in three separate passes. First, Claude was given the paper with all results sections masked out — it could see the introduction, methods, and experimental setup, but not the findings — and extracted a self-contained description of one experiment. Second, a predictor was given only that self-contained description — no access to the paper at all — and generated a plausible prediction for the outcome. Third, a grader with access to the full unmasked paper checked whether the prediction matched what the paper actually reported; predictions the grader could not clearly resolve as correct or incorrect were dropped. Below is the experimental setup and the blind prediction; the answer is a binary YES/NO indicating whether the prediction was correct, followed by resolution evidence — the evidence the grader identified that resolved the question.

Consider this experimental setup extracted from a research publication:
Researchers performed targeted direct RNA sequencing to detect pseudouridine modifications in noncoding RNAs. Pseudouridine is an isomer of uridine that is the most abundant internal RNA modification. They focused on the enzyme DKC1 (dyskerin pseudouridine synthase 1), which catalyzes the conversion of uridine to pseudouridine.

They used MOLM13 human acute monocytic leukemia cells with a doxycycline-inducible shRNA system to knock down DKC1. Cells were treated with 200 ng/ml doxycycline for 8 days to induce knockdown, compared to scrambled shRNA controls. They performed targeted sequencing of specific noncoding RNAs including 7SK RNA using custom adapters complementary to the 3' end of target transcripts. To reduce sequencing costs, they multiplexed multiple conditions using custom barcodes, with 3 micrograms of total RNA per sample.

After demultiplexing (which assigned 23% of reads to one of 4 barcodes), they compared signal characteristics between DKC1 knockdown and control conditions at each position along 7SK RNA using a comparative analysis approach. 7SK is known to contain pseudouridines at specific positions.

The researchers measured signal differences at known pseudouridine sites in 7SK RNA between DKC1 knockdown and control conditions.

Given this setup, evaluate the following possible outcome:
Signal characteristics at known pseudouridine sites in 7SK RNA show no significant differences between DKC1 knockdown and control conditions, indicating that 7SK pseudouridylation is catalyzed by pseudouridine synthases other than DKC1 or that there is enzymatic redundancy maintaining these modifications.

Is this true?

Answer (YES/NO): NO